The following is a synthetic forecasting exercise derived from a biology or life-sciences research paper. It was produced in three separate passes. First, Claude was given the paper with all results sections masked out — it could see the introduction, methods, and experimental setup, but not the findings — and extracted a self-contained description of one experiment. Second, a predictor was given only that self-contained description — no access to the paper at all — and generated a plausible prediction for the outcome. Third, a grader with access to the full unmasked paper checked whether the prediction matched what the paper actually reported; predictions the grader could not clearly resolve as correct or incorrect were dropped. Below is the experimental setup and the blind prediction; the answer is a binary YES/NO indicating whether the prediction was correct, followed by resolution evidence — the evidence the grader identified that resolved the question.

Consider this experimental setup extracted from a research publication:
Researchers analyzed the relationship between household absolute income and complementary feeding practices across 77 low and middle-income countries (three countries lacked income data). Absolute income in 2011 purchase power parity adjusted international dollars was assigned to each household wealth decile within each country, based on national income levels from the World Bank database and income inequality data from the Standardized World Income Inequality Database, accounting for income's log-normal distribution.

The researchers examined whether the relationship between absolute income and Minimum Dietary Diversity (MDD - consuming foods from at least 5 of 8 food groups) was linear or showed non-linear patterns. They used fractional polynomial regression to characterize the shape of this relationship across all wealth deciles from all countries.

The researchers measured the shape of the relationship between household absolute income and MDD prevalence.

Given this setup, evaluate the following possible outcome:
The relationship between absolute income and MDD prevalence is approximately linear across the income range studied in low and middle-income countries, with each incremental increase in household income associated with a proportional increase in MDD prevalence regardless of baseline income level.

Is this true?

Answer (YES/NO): NO